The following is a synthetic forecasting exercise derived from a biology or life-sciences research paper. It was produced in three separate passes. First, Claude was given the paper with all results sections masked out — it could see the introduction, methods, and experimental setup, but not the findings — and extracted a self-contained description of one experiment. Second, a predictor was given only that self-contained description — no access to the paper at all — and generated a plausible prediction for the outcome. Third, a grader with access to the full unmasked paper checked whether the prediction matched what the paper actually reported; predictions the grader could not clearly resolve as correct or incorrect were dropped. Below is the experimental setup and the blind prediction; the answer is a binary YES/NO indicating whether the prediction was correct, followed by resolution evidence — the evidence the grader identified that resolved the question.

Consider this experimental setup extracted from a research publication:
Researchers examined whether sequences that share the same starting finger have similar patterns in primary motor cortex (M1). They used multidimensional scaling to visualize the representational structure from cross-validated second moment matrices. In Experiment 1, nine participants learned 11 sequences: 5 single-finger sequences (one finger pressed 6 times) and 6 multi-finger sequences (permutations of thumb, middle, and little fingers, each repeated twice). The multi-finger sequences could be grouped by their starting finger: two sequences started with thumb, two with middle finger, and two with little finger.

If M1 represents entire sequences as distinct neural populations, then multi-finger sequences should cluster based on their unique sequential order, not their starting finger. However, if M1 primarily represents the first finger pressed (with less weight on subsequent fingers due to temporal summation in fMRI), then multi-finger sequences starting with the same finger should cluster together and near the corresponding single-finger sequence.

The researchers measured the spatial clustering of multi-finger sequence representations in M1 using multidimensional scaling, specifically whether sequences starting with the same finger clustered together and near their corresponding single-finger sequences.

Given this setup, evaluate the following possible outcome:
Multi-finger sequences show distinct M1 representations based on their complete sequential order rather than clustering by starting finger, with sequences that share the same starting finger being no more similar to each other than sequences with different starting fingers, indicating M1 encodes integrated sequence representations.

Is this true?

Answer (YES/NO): NO